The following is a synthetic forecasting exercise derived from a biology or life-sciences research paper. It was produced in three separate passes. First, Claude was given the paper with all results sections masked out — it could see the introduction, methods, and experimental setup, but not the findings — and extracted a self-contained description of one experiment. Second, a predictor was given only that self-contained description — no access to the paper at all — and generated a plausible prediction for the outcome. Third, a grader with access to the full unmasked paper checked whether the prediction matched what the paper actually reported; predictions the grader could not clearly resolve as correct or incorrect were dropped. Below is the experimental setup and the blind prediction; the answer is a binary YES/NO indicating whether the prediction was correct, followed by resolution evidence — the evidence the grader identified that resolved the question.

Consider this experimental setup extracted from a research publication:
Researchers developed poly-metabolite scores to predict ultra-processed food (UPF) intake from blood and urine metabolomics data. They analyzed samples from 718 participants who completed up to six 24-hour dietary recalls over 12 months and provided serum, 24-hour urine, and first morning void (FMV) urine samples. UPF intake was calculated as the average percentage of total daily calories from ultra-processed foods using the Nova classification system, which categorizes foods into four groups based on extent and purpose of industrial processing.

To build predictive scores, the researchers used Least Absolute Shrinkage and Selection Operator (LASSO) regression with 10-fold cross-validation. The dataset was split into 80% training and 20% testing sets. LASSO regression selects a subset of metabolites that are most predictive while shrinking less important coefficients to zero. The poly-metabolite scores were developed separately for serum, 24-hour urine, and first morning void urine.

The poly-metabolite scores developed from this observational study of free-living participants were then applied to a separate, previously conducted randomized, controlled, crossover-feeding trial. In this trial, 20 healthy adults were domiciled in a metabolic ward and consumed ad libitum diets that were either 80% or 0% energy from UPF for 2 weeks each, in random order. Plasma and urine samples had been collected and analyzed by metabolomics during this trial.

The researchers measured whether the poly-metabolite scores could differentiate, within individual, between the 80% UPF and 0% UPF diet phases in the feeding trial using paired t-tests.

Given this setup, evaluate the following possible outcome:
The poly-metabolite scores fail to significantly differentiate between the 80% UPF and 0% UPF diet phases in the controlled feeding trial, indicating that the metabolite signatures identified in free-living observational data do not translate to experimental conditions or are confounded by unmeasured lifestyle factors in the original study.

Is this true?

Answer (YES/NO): NO